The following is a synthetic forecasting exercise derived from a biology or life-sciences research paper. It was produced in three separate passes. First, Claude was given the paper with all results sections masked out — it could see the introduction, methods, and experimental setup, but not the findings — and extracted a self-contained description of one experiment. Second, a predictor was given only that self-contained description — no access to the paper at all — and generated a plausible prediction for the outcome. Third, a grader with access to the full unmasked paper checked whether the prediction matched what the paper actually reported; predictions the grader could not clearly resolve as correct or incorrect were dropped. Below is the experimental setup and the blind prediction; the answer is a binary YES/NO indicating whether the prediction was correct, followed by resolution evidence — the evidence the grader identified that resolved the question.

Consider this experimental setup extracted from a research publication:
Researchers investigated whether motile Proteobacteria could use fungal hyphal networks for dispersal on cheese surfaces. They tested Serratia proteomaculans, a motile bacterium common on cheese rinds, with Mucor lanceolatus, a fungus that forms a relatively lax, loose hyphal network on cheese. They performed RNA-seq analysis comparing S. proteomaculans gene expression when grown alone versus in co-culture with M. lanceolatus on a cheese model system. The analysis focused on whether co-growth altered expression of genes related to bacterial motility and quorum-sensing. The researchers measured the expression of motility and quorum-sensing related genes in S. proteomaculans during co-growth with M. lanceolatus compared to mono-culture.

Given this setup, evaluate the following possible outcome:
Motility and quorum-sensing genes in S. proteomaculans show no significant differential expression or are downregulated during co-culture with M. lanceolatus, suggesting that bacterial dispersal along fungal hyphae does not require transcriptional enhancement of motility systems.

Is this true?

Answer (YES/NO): YES